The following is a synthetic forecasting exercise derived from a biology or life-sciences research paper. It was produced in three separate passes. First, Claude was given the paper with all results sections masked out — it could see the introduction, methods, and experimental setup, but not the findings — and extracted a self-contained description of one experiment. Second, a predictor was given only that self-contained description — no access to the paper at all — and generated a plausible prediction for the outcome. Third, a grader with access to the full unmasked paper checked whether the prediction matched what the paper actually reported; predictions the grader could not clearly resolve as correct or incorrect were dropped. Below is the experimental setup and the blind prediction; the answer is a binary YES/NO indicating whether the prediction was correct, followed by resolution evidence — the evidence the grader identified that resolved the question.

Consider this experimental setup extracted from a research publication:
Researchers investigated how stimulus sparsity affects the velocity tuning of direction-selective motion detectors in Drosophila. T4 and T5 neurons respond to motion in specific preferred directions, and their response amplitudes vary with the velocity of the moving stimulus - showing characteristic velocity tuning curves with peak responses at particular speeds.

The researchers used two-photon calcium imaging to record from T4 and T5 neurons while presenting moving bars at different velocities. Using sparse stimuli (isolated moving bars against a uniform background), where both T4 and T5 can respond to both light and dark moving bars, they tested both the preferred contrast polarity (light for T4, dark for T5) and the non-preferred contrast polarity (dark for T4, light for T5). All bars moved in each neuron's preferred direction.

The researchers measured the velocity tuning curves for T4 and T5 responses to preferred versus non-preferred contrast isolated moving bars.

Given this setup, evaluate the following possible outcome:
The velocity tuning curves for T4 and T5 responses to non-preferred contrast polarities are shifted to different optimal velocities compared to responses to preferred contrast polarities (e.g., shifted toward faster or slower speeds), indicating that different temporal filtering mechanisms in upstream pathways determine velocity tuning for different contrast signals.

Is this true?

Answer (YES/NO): YES